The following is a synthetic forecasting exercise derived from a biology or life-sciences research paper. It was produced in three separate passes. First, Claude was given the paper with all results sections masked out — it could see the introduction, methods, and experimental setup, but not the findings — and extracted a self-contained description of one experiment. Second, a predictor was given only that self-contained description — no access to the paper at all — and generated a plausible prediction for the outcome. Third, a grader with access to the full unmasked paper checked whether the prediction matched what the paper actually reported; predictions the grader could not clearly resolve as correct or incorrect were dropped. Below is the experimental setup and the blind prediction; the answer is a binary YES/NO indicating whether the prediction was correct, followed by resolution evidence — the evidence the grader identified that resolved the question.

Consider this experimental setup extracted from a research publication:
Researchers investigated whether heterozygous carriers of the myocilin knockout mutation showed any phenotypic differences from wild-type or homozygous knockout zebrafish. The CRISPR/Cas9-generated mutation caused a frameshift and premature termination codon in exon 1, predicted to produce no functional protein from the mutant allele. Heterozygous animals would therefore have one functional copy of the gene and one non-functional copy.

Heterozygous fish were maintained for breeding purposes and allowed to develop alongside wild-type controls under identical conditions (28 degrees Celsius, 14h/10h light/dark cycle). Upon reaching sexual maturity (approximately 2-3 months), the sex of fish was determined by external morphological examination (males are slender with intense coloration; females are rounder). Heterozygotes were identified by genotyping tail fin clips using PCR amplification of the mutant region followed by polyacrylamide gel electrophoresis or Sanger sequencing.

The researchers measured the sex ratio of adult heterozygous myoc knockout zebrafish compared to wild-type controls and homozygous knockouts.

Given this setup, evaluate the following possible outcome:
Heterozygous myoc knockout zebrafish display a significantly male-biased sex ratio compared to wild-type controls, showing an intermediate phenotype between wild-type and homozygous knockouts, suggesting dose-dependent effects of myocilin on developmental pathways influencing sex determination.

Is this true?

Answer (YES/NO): YES